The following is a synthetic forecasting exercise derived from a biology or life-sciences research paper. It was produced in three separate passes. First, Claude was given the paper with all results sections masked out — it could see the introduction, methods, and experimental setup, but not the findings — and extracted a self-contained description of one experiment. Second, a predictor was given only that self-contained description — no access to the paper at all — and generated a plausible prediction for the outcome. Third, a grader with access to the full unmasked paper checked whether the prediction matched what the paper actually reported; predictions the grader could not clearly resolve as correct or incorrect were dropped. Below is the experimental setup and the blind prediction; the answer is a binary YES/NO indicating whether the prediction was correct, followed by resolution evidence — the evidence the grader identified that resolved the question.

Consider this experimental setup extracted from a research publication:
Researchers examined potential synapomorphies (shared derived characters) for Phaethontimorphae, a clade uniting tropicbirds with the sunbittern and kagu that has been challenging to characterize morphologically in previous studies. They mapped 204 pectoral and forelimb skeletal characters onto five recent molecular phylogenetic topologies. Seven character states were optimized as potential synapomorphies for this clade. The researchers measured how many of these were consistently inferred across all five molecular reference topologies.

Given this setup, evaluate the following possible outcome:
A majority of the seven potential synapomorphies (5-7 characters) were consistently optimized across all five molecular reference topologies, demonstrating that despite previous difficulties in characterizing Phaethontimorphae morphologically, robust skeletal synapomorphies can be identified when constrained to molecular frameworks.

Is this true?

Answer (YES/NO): NO